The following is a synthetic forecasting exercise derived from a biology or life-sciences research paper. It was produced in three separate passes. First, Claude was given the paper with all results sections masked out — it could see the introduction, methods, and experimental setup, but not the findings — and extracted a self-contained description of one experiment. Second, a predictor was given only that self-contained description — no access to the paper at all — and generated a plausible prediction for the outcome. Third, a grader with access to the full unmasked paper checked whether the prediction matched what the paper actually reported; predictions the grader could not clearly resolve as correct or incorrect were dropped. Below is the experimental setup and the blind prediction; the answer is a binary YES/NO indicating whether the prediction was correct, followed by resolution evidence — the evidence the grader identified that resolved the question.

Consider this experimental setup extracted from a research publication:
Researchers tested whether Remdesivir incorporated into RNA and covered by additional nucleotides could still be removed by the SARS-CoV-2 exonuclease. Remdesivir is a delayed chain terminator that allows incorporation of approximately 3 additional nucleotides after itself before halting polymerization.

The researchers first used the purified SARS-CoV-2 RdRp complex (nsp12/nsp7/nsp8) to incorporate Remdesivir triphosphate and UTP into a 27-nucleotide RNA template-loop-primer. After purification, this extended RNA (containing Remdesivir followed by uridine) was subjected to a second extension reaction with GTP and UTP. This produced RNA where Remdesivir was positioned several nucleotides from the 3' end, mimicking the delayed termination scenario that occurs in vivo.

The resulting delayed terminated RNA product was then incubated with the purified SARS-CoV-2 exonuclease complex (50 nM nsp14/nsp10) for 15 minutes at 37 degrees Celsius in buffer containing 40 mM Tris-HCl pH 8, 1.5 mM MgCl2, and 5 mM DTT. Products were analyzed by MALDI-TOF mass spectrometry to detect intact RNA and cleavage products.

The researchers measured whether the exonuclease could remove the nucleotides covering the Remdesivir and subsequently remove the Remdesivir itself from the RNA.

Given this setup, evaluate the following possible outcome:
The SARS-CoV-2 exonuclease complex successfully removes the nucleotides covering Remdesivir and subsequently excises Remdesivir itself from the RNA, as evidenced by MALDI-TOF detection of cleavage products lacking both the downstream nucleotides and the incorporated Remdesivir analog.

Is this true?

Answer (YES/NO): YES